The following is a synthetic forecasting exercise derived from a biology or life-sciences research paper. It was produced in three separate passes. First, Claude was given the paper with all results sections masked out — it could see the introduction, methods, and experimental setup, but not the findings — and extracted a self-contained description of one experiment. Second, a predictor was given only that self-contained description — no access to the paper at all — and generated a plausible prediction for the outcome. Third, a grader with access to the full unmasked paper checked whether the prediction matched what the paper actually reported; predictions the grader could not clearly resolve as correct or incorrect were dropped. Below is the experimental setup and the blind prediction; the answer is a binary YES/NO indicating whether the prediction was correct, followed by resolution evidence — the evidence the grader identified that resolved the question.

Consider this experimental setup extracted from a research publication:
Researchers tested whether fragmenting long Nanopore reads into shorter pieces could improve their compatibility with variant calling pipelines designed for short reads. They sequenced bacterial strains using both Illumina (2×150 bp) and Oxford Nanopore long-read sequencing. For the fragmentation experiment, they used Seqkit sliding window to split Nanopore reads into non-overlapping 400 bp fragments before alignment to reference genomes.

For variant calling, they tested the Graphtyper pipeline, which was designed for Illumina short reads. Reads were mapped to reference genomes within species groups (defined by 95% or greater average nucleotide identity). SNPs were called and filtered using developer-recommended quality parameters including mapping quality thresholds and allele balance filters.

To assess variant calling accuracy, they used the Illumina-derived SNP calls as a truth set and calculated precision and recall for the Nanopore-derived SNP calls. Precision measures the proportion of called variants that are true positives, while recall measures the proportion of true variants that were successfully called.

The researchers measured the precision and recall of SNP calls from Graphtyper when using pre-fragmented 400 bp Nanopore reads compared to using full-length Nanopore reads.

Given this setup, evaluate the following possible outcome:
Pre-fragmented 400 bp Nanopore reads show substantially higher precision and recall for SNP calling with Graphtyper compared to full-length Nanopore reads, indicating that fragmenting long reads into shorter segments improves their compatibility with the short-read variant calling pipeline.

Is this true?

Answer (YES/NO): NO